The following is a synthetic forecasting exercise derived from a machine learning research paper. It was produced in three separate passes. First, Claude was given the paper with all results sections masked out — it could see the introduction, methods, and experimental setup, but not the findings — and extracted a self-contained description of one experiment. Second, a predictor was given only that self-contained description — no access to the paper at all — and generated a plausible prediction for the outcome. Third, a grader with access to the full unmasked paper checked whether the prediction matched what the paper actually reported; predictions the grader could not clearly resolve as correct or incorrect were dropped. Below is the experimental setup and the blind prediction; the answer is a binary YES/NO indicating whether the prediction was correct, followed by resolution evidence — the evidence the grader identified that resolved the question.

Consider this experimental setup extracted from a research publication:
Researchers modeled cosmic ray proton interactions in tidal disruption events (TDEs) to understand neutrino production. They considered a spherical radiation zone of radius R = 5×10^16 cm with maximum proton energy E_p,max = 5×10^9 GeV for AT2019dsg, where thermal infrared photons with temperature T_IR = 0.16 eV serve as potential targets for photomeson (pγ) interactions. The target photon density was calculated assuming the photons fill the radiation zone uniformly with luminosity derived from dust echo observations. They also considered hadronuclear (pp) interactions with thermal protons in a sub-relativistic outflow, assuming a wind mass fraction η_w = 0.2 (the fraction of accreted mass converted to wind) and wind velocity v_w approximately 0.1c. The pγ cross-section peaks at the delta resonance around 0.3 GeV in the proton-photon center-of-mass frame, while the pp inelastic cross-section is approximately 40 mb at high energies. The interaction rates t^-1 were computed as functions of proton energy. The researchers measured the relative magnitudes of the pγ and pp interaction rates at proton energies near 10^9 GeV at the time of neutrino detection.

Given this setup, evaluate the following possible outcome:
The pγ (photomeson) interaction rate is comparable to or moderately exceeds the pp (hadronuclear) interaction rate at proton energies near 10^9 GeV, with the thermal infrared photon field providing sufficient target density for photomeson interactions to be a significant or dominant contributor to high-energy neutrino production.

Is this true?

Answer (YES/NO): NO